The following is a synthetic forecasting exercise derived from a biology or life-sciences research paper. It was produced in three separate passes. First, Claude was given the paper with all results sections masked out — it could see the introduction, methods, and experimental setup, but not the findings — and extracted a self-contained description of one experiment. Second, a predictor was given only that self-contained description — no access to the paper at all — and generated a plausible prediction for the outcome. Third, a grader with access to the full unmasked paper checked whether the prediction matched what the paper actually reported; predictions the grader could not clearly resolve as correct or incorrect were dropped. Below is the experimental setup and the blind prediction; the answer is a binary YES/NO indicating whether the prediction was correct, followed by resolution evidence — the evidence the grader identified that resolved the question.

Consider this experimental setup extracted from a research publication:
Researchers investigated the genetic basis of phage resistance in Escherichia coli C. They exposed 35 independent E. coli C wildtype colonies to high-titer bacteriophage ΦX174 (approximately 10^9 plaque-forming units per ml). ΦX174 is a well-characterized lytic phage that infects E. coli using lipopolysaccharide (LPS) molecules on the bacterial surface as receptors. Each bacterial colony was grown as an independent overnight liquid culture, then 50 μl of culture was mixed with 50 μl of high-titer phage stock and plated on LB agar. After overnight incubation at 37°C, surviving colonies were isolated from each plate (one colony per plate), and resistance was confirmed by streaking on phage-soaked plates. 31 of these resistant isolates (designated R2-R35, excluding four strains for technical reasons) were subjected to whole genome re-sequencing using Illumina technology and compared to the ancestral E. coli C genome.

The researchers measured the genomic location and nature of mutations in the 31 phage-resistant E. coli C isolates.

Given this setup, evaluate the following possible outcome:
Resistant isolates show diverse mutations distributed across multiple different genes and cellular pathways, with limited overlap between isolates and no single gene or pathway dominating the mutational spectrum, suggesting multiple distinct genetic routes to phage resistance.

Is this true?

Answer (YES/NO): NO